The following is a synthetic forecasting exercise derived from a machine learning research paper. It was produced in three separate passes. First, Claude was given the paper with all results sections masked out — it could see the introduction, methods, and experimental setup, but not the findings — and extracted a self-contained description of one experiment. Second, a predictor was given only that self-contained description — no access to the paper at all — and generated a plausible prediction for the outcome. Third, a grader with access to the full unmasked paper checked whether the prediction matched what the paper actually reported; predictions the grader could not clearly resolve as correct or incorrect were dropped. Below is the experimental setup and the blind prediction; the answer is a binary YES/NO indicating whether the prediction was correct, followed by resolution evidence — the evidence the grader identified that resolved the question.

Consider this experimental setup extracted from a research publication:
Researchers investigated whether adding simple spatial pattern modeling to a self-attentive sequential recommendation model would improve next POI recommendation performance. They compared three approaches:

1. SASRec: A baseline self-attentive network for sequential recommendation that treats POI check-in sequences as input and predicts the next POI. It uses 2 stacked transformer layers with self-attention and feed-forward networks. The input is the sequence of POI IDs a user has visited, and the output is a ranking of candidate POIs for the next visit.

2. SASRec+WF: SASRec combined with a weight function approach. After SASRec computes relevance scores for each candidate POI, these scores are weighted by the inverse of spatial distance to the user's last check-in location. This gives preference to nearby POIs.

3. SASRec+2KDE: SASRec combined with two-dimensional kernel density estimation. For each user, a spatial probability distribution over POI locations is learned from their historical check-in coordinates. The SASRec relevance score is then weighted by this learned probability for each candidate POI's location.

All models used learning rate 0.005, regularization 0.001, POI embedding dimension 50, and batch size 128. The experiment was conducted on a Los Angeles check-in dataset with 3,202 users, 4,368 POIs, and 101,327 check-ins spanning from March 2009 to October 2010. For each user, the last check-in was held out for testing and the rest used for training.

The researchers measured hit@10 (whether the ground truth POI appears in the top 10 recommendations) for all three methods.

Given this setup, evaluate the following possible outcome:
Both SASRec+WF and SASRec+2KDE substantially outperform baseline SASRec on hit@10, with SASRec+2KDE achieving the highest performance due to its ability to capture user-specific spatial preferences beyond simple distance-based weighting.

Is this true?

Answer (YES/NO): NO